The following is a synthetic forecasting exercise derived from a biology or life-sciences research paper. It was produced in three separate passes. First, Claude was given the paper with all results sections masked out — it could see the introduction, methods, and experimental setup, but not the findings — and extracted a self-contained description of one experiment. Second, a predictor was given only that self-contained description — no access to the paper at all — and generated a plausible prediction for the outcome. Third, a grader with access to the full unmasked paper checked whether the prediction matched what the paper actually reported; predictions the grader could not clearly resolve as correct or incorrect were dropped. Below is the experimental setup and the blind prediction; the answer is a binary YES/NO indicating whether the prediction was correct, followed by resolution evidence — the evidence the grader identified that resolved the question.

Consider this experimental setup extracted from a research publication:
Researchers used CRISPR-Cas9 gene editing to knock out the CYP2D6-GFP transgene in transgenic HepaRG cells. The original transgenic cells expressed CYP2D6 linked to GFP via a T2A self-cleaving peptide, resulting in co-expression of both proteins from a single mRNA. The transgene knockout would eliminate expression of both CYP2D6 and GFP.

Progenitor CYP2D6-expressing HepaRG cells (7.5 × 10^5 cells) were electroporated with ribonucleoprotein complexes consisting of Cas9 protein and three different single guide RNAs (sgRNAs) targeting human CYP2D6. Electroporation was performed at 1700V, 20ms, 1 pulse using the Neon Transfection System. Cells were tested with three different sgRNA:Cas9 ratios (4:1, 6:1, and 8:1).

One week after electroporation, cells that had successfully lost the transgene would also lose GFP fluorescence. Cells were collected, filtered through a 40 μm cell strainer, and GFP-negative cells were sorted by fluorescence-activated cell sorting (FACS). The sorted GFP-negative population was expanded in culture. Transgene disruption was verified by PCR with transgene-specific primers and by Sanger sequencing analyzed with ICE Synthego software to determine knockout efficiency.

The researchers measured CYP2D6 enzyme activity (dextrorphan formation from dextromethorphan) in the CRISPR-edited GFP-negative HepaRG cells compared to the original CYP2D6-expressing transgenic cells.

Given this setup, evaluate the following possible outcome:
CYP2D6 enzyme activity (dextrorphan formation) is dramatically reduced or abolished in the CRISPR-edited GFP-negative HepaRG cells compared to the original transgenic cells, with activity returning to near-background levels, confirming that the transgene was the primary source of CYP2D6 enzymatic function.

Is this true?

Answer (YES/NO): YES